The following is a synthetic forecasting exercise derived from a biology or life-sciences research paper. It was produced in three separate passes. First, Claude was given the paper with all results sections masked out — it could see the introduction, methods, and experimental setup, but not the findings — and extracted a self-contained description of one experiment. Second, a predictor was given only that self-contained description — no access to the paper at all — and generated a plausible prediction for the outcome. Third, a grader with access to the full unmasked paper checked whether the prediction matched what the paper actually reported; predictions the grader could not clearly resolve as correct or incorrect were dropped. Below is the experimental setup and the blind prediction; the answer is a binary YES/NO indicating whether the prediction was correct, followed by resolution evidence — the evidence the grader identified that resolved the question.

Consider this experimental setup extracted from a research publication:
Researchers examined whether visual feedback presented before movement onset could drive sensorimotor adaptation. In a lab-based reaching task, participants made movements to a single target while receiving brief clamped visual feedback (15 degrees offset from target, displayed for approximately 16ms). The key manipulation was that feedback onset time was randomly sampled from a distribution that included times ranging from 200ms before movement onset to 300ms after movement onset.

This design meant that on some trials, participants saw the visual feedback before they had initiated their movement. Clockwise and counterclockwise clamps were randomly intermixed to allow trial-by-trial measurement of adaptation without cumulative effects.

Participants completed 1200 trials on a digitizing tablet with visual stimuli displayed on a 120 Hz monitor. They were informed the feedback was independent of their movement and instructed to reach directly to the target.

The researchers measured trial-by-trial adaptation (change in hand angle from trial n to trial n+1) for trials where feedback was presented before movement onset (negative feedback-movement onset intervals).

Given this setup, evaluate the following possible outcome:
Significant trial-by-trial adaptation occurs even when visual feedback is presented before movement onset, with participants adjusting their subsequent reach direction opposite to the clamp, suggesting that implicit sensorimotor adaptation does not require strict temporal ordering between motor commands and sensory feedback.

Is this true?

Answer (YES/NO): NO